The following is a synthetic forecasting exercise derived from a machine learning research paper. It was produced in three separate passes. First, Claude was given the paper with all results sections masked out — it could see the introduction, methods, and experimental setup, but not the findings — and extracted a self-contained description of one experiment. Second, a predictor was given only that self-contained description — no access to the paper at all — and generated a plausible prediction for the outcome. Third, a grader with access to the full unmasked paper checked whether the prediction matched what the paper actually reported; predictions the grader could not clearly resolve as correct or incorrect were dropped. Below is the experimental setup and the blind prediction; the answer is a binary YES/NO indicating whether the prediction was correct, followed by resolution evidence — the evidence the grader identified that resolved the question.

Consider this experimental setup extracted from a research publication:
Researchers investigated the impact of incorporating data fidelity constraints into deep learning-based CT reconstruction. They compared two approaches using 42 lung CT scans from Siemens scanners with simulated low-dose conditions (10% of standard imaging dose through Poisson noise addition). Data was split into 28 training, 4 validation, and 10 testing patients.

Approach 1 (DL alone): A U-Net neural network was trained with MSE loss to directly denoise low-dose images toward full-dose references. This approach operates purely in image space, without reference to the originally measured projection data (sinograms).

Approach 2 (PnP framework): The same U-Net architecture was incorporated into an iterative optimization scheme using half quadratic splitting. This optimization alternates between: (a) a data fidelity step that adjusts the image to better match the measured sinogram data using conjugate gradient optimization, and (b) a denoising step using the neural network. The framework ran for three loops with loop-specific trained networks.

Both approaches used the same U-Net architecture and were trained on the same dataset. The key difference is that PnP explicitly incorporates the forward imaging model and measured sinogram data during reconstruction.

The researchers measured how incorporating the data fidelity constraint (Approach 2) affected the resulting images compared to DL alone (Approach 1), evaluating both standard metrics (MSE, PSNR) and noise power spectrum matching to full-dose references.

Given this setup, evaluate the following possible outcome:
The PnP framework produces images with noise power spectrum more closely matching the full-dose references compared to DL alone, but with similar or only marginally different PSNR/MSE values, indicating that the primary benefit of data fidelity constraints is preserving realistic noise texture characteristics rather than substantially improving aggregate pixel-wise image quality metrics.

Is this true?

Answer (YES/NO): YES